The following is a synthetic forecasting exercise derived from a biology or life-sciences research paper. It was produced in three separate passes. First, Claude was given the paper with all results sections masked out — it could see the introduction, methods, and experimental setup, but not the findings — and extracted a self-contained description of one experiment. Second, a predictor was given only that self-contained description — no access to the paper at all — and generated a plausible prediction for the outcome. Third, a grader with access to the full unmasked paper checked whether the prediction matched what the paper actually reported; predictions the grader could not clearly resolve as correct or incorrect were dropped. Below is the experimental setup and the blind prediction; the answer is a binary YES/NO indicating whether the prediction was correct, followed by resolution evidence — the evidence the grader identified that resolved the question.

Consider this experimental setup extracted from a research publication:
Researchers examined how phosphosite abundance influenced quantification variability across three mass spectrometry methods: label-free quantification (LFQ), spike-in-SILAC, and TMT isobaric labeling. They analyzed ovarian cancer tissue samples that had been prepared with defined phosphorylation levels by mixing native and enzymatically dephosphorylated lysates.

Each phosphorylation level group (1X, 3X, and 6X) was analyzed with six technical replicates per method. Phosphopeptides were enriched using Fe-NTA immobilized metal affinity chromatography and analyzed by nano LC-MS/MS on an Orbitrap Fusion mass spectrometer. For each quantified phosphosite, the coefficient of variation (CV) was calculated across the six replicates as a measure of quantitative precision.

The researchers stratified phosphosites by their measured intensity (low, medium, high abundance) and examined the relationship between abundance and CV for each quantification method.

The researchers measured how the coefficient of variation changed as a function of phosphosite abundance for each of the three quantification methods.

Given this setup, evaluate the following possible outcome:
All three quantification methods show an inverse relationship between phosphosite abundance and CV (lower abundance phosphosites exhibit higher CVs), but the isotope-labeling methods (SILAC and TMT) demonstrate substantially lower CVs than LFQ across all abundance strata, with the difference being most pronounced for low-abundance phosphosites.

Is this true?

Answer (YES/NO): NO